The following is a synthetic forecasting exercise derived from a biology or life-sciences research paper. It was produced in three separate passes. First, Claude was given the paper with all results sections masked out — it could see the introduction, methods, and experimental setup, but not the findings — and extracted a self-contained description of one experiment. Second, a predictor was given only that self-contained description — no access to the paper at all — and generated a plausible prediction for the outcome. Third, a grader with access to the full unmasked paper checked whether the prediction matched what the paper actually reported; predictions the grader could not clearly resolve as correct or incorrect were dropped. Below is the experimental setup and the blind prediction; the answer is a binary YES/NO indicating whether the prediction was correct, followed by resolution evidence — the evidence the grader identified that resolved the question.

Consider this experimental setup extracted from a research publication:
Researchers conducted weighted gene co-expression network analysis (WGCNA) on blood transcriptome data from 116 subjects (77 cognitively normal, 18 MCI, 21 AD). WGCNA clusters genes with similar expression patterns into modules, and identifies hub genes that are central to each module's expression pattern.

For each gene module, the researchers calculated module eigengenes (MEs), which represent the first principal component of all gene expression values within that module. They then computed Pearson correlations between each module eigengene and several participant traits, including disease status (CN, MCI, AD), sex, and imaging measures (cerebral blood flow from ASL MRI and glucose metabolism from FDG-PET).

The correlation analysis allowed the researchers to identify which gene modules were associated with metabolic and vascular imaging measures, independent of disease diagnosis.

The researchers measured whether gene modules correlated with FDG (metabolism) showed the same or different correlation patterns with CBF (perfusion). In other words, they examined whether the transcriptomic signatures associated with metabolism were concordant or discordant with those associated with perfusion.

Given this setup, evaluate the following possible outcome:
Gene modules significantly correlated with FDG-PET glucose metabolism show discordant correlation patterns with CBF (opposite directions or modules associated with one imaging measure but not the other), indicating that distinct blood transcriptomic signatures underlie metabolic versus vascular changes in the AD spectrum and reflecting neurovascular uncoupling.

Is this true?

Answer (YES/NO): YES